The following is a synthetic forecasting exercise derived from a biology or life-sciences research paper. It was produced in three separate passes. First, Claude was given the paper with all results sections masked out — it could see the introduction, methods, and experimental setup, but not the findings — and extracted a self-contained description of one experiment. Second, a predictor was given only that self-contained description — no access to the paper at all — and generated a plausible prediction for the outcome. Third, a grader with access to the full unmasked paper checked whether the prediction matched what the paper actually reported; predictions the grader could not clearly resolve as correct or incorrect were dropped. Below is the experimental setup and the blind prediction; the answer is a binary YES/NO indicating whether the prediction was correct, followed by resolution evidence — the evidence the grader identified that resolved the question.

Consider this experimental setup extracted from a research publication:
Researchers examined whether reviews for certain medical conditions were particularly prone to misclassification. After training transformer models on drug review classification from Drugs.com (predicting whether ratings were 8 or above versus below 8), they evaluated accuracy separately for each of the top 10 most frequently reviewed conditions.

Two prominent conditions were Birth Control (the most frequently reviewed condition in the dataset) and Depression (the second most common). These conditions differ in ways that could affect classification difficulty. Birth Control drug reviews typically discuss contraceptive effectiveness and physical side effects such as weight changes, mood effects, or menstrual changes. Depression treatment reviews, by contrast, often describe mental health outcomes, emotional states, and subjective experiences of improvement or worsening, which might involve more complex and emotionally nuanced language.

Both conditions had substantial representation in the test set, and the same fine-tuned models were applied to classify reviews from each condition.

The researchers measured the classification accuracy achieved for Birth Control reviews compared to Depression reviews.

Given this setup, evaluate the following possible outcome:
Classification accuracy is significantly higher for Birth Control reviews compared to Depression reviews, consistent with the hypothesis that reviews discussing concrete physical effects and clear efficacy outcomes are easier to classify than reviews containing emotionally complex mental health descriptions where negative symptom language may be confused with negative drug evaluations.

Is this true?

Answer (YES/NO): NO